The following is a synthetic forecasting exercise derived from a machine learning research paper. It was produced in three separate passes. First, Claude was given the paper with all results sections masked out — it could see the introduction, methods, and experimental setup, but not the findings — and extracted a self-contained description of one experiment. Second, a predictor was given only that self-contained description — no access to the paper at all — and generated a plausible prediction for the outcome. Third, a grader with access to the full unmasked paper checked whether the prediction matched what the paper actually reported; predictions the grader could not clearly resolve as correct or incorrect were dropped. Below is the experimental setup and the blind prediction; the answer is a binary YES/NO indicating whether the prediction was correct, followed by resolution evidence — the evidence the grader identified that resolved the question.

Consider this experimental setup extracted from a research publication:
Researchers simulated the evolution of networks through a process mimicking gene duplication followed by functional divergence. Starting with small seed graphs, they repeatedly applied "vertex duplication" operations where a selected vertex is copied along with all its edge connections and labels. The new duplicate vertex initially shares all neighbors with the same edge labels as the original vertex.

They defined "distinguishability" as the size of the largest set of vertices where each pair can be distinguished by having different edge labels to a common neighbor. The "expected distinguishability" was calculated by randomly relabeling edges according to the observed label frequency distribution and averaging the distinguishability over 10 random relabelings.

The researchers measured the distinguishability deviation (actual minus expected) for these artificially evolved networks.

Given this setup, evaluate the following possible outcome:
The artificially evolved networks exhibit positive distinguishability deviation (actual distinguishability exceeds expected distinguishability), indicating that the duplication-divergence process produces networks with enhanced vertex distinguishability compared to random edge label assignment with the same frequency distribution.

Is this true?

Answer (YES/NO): NO